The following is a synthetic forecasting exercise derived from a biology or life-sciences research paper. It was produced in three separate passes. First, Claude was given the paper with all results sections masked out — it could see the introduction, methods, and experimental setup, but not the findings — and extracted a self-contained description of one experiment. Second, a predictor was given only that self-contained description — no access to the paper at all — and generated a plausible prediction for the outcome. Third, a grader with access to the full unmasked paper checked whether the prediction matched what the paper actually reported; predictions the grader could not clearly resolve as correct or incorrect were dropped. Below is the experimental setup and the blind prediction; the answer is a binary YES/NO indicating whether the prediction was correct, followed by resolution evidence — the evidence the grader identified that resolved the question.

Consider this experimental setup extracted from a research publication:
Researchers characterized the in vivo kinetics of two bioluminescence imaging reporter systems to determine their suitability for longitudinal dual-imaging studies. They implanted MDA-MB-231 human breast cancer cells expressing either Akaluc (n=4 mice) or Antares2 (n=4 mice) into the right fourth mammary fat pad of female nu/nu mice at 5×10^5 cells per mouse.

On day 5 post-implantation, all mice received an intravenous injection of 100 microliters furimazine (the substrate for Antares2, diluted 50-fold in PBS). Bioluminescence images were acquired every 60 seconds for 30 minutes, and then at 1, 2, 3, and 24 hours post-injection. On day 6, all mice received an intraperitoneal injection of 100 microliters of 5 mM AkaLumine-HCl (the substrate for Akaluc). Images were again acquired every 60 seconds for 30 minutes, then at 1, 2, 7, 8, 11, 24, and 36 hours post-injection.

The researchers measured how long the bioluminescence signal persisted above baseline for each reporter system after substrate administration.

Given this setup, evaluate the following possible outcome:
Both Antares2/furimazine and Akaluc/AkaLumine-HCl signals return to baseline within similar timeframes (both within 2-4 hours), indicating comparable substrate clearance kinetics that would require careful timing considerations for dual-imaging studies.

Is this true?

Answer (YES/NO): NO